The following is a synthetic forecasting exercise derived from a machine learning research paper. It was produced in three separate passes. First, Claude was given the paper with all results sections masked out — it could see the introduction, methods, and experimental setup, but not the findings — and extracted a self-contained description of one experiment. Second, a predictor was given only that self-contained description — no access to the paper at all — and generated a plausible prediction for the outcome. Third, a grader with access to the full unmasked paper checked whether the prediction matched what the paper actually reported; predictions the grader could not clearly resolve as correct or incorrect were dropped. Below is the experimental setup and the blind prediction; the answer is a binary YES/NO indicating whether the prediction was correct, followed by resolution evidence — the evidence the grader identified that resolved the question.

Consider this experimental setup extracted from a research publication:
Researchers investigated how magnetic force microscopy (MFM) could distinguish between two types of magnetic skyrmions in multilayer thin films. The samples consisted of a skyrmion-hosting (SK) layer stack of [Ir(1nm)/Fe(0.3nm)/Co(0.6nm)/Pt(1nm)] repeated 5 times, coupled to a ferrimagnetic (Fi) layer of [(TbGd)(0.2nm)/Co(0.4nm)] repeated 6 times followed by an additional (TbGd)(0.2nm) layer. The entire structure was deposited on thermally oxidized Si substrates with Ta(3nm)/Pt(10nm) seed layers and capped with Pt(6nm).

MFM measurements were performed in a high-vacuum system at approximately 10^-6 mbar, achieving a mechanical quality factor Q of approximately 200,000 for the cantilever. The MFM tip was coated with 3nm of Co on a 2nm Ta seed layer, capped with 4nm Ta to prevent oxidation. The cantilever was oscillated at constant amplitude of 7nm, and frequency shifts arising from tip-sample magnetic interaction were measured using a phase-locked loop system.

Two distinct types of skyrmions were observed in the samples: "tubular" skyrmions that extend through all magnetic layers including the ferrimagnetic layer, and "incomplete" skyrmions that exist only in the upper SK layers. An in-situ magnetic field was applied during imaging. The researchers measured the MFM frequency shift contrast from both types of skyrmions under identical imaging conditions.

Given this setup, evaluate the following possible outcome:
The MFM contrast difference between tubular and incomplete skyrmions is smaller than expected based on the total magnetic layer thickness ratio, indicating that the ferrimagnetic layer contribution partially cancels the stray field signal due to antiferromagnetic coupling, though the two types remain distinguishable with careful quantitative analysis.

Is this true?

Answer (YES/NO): NO